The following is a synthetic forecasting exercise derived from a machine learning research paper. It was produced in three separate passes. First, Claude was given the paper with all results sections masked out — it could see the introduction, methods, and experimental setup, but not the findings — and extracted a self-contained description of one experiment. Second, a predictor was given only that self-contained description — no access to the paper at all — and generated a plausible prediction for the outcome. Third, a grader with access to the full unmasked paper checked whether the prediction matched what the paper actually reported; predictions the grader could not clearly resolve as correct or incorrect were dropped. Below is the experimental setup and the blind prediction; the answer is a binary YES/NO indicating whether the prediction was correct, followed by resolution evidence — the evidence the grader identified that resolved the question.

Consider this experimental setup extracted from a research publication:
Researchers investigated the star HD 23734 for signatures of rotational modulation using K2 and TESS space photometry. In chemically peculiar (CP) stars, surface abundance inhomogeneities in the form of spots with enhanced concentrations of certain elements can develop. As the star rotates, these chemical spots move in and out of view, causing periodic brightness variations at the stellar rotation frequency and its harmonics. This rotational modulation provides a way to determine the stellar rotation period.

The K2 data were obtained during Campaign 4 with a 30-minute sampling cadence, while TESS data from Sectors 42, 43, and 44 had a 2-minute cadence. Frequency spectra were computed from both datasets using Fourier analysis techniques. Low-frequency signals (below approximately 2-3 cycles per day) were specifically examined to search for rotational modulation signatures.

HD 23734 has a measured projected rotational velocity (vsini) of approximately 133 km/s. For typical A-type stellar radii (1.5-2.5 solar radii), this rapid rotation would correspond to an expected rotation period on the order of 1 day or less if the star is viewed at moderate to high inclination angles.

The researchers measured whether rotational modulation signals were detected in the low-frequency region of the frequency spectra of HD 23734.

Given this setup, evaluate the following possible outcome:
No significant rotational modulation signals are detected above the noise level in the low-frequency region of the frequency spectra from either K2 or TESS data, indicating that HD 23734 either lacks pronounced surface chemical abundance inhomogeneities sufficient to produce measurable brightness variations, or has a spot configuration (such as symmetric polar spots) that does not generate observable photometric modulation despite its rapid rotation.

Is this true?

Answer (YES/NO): NO